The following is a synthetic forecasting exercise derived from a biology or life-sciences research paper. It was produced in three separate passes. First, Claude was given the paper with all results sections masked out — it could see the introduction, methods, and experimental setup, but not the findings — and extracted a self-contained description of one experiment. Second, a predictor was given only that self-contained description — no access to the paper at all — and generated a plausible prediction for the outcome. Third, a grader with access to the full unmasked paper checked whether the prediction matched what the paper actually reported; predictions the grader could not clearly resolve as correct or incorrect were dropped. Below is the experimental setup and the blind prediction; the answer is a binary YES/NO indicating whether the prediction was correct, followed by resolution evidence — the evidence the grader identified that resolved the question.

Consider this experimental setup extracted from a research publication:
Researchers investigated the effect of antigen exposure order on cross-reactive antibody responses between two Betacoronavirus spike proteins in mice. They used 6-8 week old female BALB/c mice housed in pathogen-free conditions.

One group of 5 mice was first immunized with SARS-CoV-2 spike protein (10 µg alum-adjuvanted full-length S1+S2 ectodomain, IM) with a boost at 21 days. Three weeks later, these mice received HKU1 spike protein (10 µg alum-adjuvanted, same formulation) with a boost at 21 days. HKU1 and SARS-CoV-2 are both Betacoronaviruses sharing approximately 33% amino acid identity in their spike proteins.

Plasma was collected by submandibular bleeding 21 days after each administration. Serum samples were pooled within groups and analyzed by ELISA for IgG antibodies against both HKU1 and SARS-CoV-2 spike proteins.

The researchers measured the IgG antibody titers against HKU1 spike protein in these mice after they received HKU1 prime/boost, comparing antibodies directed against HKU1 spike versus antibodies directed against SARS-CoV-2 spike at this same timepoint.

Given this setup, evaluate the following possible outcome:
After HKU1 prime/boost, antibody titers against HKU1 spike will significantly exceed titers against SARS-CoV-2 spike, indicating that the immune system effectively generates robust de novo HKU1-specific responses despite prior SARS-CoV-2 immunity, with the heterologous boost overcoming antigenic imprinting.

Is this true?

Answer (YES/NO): NO